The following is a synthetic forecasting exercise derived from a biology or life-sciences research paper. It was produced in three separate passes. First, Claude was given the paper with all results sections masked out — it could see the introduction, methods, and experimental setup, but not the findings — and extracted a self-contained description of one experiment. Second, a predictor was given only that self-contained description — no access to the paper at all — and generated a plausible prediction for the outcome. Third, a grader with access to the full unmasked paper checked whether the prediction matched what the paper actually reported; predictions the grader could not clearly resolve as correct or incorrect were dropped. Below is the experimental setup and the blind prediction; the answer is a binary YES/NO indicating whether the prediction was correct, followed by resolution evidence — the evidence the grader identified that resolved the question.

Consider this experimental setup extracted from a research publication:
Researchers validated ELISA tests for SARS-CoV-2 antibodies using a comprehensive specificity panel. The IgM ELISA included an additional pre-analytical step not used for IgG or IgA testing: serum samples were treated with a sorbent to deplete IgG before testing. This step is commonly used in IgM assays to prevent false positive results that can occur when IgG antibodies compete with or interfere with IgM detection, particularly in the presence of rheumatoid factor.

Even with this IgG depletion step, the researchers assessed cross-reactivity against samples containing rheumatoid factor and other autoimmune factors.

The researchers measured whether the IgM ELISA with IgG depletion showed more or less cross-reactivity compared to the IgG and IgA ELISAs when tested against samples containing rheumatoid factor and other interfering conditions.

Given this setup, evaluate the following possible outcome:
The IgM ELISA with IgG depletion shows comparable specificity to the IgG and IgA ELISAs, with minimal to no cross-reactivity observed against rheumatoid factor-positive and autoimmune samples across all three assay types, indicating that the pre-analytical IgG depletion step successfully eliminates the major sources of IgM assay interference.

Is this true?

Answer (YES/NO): NO